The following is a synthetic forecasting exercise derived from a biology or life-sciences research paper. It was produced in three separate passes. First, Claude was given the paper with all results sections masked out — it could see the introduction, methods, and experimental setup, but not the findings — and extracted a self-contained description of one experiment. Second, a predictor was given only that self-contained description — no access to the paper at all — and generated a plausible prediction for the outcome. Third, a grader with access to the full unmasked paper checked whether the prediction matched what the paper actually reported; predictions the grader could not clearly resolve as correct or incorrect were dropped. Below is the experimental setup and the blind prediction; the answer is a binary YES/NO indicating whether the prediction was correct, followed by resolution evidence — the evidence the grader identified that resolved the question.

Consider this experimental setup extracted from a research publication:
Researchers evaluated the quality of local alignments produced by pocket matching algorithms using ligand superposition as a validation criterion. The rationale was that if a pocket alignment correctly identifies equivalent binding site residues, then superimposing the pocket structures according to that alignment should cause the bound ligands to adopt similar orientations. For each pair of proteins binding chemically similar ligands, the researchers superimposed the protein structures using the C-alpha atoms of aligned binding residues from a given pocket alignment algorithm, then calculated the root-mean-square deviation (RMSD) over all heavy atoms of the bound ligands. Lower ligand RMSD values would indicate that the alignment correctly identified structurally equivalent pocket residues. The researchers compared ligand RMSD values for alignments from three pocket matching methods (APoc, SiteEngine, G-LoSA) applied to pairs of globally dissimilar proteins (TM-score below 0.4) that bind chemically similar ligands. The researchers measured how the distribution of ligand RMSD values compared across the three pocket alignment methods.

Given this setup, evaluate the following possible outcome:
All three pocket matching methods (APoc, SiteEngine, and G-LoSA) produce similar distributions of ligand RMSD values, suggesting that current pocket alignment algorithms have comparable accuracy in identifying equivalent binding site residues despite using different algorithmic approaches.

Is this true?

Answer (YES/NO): NO